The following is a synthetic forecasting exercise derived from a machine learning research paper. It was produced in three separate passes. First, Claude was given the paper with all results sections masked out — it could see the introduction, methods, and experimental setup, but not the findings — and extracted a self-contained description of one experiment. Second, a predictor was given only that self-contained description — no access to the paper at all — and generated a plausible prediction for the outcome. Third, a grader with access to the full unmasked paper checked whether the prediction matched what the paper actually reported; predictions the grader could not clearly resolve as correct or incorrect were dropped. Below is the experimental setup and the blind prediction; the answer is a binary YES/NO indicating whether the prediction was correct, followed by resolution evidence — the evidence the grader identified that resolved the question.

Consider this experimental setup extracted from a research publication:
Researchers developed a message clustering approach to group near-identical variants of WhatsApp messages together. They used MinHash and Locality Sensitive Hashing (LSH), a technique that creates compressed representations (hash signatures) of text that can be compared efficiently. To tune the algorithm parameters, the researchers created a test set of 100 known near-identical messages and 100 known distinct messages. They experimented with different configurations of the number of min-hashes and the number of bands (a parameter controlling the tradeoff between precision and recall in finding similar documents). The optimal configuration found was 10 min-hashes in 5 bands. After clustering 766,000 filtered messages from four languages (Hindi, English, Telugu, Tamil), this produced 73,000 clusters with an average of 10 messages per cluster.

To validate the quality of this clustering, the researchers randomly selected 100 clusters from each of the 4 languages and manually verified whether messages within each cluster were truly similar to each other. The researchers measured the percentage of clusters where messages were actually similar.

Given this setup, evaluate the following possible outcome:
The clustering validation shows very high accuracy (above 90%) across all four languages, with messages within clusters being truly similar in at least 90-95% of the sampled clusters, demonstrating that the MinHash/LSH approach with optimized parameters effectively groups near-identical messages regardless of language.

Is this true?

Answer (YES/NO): YES